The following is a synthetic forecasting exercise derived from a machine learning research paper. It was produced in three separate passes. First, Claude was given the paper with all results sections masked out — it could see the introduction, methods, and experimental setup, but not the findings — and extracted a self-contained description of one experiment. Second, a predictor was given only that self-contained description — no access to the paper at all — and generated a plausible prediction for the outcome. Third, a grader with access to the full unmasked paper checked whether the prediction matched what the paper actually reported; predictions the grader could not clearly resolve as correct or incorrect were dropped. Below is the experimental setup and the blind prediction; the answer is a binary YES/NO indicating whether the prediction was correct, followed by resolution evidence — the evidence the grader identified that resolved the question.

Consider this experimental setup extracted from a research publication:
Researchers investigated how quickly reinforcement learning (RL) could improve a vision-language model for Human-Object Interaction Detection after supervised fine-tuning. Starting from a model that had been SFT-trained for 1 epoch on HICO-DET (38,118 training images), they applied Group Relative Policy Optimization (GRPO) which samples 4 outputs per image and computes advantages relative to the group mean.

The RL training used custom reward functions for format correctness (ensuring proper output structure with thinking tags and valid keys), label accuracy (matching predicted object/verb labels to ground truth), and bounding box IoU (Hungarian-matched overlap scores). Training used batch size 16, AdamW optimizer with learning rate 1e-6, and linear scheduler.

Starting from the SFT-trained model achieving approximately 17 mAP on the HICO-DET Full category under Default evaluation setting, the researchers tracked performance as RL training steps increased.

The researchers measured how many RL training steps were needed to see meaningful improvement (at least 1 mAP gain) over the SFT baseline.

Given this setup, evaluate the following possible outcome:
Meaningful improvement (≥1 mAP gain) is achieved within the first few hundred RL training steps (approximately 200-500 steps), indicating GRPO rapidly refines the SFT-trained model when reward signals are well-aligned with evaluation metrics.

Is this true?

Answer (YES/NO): NO